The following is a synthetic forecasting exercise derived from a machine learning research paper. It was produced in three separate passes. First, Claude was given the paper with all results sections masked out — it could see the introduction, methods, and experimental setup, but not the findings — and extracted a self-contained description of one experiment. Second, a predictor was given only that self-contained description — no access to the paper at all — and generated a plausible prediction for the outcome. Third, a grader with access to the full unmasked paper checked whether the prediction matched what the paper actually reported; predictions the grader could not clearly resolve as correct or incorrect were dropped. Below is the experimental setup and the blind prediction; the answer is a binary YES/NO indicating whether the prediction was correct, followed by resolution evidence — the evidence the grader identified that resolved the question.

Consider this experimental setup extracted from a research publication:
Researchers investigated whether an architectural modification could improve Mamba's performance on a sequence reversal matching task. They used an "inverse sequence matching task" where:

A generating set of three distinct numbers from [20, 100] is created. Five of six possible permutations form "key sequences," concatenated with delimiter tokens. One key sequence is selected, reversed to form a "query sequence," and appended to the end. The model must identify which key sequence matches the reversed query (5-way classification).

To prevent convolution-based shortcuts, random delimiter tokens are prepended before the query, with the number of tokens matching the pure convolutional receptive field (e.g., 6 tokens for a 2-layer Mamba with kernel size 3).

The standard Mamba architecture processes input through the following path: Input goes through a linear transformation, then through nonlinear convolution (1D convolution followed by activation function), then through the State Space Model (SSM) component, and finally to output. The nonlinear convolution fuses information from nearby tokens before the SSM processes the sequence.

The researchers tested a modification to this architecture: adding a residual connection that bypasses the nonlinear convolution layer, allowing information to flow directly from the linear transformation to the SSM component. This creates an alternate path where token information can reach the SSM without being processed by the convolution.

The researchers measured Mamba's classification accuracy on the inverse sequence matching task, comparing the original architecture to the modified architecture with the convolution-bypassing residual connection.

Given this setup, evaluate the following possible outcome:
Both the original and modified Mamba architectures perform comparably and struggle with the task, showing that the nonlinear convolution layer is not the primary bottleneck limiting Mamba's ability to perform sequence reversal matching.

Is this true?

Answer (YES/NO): NO